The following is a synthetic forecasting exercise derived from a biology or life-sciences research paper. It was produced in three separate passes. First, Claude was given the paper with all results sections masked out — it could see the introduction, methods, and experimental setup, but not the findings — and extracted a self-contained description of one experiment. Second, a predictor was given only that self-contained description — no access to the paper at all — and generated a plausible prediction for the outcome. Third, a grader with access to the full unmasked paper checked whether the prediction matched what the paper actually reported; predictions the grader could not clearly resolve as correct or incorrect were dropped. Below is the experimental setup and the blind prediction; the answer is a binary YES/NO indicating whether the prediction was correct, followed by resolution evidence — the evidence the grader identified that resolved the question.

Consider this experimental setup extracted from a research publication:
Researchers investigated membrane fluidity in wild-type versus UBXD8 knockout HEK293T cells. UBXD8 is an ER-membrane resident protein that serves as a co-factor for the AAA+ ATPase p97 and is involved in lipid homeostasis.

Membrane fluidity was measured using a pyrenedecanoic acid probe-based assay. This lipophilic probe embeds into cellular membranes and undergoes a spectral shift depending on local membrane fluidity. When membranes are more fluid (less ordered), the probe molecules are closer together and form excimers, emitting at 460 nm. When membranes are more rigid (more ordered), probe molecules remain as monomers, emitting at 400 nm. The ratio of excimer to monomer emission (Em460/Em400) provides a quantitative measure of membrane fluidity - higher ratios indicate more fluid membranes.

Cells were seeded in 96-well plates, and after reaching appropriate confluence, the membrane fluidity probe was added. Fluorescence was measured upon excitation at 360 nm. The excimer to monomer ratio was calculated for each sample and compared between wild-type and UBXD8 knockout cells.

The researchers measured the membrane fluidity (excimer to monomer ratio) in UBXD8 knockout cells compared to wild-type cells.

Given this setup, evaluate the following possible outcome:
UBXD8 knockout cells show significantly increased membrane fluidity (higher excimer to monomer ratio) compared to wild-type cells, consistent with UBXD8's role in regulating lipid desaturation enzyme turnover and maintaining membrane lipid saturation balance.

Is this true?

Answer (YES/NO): NO